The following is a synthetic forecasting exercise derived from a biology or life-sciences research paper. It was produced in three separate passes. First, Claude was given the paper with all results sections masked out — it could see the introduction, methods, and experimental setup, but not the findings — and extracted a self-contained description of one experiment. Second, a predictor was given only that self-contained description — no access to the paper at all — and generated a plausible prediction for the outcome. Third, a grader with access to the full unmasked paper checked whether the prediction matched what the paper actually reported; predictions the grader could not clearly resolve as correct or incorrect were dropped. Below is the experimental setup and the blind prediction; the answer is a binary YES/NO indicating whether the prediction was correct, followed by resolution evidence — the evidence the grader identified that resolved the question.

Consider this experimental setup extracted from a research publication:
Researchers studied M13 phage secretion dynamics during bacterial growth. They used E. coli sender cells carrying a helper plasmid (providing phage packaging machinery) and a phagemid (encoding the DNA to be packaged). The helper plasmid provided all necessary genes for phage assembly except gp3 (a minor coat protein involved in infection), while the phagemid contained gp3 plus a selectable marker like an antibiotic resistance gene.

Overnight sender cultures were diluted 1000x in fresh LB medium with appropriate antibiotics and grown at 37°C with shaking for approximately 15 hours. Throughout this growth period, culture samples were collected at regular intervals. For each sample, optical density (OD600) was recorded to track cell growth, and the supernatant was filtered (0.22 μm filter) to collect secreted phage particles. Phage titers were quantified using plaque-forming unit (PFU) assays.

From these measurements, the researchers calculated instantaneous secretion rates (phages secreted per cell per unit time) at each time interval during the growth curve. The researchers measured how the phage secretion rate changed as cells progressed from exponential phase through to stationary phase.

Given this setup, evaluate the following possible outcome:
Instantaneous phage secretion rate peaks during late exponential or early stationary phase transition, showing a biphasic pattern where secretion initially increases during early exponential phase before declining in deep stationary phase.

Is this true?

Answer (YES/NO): NO